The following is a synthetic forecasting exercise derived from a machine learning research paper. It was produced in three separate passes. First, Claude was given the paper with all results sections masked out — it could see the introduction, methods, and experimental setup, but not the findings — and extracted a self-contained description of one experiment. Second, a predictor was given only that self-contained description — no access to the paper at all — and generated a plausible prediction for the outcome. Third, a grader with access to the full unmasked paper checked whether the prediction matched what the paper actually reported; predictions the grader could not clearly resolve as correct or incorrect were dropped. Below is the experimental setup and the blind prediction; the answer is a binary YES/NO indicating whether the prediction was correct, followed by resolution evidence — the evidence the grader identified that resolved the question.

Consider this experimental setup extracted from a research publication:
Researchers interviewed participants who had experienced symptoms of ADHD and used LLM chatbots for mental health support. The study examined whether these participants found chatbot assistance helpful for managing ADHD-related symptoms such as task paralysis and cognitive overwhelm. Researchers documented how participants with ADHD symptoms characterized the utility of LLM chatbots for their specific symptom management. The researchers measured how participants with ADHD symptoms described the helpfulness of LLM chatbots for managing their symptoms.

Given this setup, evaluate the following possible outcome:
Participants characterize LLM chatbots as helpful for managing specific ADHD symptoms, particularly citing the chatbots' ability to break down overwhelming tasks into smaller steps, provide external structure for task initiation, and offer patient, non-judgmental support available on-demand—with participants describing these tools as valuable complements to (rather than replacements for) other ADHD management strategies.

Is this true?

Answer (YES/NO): YES